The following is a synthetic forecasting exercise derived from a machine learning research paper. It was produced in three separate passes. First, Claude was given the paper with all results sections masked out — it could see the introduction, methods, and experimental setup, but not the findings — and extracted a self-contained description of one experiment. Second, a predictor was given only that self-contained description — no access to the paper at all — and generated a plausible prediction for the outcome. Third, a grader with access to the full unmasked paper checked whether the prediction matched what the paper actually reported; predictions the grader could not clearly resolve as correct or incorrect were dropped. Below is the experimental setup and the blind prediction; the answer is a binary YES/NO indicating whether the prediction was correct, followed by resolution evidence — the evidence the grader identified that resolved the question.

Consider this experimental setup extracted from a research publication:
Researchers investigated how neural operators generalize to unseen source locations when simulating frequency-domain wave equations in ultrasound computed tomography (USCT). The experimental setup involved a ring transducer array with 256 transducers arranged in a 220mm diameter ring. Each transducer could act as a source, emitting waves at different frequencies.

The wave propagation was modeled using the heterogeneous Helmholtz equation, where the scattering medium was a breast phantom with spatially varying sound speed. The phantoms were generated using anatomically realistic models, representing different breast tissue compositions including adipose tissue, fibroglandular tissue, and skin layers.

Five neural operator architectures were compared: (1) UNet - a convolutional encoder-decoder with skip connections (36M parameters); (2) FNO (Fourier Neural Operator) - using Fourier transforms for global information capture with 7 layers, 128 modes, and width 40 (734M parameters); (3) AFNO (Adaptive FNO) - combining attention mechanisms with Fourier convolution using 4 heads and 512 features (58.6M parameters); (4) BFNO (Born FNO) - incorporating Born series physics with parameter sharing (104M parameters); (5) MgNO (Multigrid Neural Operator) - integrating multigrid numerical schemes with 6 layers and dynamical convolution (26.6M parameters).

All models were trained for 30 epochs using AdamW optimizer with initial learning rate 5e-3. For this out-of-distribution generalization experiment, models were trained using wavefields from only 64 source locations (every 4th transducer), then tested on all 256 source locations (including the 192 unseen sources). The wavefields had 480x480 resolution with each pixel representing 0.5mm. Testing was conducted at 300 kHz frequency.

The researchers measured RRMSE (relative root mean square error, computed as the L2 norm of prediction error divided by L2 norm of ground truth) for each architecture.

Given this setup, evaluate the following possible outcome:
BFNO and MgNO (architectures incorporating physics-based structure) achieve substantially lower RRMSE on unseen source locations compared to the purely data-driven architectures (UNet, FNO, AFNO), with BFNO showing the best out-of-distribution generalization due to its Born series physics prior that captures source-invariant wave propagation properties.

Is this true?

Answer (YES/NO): NO